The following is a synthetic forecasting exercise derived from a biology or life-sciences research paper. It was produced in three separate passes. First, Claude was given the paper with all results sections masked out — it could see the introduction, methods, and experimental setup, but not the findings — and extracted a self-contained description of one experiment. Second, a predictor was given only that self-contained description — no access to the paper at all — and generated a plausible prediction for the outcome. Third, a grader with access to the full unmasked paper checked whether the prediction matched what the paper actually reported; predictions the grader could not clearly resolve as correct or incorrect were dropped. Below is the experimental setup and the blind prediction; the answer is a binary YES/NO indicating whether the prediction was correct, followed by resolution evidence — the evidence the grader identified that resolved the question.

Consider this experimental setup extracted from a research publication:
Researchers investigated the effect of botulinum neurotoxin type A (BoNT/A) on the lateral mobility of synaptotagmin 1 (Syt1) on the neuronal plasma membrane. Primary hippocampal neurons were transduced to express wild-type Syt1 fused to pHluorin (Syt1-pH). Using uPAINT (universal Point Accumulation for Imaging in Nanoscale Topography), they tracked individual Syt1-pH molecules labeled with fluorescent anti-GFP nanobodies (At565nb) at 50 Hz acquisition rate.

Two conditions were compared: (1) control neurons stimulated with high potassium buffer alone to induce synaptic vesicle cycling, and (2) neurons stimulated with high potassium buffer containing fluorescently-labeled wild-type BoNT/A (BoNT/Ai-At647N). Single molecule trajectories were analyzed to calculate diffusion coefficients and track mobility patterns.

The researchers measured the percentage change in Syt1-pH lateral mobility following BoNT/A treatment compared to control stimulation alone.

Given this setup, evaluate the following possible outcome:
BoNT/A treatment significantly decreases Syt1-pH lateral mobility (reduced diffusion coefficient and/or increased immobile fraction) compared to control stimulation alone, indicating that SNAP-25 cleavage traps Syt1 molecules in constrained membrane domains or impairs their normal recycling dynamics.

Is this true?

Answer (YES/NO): NO